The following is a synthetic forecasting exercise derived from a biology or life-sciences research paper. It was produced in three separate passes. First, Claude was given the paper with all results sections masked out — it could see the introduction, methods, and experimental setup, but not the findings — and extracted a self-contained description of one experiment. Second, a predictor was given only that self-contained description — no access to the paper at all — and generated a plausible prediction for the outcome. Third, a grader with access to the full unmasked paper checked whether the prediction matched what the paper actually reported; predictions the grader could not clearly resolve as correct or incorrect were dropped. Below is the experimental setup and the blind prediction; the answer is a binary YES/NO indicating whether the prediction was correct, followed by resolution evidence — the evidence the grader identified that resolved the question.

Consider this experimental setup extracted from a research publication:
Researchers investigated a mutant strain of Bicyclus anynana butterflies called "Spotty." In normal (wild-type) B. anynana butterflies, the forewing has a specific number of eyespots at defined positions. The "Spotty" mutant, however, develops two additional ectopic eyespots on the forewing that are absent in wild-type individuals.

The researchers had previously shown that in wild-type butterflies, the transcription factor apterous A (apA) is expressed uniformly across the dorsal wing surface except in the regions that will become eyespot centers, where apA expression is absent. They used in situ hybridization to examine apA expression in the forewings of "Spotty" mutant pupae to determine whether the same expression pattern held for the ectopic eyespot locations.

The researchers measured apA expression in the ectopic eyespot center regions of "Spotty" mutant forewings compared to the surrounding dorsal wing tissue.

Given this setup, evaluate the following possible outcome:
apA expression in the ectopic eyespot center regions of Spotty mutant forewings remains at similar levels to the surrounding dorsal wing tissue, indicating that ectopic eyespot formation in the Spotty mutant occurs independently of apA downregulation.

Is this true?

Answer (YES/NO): NO